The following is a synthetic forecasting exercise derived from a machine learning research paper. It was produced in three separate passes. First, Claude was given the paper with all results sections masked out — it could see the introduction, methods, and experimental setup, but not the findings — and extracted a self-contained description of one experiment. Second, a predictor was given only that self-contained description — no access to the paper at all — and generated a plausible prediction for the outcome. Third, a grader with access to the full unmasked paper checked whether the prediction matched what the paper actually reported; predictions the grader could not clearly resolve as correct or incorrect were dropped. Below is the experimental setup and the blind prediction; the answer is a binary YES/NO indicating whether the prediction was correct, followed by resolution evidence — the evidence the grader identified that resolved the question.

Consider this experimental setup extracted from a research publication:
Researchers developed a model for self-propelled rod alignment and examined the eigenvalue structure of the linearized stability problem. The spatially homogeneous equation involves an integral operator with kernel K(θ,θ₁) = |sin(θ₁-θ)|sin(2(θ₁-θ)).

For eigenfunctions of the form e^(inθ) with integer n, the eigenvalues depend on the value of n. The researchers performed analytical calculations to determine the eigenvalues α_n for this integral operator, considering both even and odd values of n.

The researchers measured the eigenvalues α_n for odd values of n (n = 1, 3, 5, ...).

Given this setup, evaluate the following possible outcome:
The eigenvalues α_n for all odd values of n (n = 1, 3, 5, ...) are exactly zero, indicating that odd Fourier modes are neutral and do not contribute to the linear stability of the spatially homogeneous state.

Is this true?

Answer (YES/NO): YES